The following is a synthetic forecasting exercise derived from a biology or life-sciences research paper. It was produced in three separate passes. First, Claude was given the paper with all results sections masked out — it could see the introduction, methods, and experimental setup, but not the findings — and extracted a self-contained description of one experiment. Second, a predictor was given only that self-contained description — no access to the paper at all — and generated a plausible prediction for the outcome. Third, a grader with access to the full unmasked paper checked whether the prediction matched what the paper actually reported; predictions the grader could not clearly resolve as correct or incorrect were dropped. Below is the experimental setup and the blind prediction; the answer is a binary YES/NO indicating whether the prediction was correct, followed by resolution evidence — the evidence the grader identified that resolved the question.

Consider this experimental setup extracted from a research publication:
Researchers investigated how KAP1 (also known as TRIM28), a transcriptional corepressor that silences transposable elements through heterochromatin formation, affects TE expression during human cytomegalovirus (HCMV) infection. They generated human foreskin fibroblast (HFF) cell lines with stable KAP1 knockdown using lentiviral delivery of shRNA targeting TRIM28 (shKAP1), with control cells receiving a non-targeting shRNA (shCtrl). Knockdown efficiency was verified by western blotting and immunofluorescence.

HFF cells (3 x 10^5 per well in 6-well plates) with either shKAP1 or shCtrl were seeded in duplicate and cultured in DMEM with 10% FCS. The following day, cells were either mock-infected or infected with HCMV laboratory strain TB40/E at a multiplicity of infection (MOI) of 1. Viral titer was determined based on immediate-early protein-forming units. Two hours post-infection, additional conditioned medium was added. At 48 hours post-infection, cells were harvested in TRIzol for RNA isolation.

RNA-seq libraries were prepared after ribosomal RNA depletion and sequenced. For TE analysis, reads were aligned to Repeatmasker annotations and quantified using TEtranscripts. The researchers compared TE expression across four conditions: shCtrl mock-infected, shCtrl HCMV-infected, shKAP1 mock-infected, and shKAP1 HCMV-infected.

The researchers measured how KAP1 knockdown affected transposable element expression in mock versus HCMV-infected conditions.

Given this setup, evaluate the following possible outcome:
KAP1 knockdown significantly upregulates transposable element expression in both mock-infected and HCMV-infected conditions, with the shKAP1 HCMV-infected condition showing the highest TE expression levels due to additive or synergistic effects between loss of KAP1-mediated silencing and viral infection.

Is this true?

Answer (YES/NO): YES